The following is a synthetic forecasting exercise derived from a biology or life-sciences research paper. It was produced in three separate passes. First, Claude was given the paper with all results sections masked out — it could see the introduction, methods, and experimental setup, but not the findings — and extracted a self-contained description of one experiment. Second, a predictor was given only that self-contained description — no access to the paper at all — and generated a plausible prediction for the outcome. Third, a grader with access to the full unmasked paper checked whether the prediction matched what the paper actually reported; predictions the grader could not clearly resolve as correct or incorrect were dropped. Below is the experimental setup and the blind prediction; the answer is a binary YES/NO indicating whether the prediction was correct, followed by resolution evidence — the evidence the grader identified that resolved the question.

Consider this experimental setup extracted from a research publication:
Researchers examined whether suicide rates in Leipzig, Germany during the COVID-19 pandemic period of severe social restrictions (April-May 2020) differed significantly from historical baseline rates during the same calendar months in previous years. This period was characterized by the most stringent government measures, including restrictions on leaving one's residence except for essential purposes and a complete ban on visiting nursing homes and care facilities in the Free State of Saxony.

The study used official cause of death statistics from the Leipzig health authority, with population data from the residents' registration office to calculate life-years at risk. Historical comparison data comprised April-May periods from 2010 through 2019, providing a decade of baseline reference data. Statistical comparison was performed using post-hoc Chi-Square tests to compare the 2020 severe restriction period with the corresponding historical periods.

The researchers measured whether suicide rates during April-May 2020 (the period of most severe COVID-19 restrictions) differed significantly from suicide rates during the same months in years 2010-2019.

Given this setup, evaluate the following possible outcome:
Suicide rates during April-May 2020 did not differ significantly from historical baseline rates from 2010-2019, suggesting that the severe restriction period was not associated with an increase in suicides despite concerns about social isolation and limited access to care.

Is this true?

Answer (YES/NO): YES